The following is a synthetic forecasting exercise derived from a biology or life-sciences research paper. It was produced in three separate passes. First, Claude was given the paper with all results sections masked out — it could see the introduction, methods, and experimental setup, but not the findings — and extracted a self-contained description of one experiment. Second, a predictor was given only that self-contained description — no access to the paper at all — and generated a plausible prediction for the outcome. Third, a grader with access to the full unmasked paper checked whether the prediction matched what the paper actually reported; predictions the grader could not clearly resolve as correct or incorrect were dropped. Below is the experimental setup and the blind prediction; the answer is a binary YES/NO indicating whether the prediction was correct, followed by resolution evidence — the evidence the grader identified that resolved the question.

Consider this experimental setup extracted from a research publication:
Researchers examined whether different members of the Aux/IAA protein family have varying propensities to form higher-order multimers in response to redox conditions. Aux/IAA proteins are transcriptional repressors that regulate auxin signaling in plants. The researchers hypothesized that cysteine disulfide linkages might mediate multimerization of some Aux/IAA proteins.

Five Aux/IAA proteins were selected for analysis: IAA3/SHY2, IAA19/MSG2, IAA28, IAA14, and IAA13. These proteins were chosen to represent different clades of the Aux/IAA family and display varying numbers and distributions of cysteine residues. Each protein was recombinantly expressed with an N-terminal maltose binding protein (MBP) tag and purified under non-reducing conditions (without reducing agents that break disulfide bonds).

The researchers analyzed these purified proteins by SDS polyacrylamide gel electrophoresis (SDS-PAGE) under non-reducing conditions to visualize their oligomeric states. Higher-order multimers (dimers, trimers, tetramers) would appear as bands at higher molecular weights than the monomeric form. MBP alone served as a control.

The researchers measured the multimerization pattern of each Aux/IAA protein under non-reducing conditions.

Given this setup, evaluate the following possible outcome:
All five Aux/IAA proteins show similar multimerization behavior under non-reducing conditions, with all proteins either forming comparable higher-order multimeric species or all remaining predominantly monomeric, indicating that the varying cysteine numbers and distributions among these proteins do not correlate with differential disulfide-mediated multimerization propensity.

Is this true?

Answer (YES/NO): NO